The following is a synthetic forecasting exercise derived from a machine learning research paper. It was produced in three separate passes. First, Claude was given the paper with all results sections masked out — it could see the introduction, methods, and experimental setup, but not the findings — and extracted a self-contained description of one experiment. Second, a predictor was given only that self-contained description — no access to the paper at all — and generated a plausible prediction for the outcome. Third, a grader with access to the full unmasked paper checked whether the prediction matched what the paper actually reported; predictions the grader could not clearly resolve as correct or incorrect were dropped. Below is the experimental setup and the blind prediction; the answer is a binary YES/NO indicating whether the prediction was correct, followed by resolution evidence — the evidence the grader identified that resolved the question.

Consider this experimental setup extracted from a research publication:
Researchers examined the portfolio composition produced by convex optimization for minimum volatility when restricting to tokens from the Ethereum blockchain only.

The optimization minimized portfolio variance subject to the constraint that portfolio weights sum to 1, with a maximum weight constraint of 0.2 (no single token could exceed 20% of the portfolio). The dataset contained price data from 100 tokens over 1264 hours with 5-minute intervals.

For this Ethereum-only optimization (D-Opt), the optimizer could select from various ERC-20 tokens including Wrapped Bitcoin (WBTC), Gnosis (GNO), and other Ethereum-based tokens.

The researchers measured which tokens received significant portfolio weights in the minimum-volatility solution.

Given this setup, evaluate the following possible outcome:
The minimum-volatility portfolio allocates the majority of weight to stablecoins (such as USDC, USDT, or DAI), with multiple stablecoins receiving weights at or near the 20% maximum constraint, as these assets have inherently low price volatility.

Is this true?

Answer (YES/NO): NO